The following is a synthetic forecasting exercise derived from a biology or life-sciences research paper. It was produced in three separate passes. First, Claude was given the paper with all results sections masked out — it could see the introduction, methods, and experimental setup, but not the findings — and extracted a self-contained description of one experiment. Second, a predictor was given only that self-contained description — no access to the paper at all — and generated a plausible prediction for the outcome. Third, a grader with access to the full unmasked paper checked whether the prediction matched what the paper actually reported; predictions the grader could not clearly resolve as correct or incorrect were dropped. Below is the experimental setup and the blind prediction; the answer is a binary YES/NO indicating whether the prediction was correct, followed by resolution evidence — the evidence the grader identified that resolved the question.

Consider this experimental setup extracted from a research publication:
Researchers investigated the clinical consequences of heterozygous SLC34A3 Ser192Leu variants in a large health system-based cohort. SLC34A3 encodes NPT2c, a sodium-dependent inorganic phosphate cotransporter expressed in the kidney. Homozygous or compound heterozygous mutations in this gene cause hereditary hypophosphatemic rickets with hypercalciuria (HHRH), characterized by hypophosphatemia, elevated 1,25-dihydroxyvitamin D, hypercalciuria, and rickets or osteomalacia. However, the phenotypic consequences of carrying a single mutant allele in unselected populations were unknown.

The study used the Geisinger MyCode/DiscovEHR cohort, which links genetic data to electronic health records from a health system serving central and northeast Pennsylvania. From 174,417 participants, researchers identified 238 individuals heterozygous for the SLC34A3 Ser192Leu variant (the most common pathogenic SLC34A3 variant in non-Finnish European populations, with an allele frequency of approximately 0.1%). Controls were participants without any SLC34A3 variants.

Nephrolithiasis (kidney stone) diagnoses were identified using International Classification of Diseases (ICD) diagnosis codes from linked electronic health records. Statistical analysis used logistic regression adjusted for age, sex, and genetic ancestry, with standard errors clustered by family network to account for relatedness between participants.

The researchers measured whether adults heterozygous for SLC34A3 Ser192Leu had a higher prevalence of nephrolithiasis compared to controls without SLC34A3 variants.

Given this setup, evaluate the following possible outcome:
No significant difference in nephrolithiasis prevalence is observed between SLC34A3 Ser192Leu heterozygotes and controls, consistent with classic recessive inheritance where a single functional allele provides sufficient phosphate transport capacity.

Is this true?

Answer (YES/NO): NO